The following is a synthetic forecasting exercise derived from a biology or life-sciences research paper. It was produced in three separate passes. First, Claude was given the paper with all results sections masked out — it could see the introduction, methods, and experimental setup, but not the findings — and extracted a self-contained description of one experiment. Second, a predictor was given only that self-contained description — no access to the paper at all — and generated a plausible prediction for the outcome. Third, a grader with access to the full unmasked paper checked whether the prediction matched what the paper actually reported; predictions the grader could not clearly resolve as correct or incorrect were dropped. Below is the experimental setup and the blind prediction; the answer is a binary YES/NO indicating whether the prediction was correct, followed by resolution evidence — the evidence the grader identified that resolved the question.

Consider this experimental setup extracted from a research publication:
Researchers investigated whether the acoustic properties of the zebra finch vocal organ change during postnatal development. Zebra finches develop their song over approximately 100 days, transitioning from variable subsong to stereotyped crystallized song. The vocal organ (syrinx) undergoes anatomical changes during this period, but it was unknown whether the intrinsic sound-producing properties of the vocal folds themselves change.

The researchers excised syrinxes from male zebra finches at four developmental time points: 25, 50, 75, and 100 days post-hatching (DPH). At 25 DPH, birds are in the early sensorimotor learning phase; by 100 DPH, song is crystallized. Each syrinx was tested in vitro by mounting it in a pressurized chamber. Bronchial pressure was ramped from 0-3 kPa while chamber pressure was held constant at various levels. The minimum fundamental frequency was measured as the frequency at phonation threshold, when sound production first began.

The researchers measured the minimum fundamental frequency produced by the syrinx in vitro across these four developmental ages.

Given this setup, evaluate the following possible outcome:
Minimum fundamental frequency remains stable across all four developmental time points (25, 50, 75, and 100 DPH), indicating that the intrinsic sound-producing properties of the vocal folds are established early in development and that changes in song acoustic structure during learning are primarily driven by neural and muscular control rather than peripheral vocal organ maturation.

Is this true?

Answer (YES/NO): YES